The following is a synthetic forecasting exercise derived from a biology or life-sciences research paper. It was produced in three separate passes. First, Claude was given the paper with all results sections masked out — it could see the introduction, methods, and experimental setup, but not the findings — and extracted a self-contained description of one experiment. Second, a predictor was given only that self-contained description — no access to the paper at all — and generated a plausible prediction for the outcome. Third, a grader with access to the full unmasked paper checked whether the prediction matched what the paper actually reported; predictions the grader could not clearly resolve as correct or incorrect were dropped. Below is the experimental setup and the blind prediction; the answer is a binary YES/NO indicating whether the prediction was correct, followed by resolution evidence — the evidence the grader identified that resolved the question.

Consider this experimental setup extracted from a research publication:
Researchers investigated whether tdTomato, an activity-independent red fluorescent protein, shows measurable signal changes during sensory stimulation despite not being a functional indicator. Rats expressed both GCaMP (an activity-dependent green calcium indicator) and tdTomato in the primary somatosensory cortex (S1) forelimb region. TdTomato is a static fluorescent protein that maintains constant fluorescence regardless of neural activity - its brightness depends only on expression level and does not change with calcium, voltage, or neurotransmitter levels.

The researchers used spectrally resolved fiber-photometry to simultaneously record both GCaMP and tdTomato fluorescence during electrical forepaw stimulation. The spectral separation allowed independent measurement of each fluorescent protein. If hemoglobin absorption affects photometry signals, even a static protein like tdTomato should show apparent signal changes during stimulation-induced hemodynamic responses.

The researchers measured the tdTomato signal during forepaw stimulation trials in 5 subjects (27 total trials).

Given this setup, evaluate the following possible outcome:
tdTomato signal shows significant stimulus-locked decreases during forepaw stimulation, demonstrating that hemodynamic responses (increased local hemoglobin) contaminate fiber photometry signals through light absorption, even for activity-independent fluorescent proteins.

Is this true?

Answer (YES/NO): YES